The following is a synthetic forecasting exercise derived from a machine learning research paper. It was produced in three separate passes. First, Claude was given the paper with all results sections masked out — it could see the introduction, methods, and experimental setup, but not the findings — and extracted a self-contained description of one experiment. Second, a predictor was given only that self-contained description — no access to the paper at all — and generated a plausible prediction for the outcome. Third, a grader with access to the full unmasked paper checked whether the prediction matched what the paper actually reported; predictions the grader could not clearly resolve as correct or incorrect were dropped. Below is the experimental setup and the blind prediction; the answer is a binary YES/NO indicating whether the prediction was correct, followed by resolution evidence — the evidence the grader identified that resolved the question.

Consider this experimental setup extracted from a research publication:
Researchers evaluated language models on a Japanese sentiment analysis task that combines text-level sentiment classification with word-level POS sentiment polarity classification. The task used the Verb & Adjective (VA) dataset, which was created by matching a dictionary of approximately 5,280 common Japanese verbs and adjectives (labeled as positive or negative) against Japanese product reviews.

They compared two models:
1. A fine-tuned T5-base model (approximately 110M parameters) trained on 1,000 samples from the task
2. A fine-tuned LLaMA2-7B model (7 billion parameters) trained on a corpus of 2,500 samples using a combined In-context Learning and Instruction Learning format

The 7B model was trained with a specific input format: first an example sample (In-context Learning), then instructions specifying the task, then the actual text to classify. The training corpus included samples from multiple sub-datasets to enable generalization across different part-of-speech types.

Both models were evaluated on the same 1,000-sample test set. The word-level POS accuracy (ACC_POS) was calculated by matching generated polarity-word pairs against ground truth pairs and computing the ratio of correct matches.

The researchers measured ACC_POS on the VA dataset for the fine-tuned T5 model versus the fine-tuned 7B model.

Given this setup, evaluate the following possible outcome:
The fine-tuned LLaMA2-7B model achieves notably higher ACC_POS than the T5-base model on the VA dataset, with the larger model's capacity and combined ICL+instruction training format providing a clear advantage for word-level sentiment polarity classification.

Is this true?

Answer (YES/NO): NO